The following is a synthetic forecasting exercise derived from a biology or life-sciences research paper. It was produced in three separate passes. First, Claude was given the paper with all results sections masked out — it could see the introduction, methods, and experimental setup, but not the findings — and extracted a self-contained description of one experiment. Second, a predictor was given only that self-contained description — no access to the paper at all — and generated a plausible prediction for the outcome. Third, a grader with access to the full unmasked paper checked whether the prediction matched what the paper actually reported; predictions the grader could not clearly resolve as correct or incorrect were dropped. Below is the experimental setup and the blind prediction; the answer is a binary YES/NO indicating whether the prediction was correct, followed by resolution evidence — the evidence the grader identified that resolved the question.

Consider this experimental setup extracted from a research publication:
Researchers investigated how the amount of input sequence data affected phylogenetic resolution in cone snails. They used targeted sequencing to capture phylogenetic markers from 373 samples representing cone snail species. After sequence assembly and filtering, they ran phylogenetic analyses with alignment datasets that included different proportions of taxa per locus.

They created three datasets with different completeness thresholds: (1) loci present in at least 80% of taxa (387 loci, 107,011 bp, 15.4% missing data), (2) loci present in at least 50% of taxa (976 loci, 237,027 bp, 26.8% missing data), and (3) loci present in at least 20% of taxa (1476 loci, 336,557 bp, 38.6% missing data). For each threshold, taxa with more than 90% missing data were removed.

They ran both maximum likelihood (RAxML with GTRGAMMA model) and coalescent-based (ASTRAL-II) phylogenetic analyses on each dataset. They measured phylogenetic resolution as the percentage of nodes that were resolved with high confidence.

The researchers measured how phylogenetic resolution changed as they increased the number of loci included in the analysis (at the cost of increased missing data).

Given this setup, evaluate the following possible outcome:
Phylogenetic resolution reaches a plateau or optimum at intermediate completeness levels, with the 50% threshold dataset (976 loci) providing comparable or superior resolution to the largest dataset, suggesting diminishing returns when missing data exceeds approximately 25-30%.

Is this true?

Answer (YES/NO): NO